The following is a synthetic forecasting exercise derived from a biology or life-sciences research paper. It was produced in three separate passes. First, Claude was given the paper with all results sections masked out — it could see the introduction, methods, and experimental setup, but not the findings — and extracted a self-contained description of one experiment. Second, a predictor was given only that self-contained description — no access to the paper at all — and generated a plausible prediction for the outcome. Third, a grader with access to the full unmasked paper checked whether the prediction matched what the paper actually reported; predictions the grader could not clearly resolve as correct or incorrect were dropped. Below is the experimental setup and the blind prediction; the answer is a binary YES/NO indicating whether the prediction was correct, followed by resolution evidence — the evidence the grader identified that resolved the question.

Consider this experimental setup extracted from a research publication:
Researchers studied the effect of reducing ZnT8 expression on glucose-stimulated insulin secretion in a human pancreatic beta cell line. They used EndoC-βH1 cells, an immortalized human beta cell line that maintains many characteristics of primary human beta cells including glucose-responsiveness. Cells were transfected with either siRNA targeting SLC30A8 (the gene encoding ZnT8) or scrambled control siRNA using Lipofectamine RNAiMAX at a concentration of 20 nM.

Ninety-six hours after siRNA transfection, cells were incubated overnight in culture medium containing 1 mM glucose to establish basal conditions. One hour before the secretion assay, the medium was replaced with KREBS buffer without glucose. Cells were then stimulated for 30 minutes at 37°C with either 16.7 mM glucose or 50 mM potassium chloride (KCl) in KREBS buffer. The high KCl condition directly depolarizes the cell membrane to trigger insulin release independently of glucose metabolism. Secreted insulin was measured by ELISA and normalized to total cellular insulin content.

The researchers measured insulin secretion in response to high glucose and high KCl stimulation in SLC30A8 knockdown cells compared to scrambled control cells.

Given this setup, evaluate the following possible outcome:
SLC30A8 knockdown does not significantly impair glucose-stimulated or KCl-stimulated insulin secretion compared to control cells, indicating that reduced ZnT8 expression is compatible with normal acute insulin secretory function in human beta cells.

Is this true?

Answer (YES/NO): YES